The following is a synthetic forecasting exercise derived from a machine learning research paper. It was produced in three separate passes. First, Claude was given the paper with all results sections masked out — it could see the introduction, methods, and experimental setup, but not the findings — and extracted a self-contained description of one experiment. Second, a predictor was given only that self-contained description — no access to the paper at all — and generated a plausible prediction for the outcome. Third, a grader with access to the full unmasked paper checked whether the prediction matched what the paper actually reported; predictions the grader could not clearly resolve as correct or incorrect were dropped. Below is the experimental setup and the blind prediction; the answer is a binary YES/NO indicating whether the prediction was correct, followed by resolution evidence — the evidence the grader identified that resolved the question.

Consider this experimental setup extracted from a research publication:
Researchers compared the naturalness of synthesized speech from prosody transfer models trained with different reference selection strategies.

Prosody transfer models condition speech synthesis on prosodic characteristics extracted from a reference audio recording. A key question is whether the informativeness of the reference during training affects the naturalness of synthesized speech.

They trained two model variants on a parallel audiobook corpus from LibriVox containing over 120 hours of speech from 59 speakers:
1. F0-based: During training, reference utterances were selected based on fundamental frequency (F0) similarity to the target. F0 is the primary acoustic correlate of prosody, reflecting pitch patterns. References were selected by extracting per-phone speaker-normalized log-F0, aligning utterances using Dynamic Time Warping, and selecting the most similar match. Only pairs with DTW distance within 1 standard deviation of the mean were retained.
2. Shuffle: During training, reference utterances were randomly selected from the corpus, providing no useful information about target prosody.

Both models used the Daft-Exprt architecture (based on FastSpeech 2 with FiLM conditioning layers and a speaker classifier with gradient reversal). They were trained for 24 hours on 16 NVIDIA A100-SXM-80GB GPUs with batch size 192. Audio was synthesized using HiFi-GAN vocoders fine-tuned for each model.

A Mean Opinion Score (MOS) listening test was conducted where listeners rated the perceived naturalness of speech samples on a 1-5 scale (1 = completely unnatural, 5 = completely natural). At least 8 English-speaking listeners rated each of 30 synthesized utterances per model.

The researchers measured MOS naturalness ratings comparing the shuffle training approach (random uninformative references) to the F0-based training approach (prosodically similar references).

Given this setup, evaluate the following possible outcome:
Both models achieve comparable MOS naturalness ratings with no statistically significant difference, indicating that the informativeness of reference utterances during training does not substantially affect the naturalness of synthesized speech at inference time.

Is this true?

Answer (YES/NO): NO